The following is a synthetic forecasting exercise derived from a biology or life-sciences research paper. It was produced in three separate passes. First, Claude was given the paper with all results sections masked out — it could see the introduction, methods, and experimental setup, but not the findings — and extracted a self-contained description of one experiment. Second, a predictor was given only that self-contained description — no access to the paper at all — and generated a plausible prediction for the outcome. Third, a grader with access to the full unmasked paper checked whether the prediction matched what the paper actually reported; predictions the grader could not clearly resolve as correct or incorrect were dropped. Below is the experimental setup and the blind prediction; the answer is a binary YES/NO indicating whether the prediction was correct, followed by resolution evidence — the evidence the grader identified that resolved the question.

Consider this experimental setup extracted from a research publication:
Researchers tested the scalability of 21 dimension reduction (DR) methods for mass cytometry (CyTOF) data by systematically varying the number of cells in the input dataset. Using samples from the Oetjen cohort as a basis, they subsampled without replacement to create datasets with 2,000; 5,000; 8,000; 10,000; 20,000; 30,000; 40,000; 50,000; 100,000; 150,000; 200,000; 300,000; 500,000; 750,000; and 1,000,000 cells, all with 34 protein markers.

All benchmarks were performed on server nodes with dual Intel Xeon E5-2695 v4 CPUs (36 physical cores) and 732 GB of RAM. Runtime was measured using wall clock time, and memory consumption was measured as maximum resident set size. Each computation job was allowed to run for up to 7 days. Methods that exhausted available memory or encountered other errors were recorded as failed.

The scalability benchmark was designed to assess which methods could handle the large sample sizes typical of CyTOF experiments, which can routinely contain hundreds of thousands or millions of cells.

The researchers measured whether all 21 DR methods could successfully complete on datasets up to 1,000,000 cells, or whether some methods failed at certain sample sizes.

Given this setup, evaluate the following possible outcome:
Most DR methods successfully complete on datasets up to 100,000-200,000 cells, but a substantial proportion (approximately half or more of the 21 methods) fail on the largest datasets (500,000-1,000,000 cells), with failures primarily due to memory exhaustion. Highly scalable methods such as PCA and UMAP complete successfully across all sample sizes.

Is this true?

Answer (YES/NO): NO